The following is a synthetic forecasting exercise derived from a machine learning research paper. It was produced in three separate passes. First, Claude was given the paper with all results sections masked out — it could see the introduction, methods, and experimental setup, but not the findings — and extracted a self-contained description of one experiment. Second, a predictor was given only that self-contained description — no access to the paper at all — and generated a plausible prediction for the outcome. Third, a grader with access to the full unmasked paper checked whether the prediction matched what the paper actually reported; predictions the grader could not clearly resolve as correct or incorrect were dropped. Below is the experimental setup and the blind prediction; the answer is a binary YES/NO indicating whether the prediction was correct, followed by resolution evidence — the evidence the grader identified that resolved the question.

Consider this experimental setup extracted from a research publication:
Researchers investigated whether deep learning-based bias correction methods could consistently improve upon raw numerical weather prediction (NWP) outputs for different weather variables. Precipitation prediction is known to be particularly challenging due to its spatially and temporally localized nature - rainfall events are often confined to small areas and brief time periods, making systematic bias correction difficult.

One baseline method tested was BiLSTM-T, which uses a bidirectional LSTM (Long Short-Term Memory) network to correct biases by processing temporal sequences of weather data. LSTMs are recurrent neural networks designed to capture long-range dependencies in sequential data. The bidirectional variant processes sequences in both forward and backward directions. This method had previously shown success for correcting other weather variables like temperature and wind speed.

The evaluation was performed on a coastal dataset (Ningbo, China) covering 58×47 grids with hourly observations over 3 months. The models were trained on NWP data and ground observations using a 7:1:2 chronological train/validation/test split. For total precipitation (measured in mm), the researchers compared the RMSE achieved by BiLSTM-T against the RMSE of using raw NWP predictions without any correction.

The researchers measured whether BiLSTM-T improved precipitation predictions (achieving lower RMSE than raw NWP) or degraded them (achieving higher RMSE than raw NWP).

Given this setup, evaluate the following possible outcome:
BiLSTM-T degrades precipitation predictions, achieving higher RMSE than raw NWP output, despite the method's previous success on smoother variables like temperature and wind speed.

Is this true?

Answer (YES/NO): YES